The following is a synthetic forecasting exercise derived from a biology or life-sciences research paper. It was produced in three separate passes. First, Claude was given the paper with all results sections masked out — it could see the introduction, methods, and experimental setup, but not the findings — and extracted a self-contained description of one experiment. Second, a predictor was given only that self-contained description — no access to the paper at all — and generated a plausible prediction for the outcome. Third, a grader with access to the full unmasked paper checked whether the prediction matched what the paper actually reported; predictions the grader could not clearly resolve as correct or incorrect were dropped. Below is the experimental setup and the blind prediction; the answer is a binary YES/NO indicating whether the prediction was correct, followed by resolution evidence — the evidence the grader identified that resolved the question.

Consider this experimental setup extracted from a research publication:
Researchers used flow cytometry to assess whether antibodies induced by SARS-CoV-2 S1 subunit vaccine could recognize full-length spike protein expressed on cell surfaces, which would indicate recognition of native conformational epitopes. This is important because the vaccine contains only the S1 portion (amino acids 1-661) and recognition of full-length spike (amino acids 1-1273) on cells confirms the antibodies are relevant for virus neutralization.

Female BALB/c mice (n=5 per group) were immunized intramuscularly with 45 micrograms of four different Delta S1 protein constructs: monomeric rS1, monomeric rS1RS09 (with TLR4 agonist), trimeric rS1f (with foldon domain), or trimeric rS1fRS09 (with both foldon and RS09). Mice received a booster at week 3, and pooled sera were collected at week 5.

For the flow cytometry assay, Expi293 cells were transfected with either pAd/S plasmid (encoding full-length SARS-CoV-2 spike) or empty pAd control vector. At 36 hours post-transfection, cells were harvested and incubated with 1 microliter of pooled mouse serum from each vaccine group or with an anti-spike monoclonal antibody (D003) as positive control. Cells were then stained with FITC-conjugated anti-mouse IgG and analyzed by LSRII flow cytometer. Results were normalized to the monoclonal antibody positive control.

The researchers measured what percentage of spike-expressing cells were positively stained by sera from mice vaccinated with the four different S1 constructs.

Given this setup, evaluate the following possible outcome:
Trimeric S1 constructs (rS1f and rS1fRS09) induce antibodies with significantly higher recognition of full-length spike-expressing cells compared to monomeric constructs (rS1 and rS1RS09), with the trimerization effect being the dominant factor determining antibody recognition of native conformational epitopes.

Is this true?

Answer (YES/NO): NO